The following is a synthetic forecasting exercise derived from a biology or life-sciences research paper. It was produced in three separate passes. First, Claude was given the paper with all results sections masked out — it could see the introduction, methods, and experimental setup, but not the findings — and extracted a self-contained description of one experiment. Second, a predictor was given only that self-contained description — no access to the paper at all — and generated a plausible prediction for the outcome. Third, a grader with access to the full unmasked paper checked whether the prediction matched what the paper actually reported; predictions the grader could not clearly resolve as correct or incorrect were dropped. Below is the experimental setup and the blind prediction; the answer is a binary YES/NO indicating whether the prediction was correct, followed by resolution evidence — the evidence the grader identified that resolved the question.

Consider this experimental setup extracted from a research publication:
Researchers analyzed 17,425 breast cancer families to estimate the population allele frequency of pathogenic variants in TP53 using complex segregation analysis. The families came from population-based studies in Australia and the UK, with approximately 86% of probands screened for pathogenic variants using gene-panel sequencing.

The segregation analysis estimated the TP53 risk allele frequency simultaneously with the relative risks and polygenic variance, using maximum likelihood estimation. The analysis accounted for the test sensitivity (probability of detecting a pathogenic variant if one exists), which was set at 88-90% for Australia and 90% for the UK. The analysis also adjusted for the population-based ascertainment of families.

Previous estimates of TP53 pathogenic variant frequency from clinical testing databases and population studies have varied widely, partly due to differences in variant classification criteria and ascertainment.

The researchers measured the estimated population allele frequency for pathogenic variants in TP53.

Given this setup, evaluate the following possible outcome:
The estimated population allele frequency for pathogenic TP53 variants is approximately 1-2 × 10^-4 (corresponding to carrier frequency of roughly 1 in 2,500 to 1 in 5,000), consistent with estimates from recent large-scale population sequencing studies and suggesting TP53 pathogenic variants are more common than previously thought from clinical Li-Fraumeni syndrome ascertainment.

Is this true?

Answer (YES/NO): YES